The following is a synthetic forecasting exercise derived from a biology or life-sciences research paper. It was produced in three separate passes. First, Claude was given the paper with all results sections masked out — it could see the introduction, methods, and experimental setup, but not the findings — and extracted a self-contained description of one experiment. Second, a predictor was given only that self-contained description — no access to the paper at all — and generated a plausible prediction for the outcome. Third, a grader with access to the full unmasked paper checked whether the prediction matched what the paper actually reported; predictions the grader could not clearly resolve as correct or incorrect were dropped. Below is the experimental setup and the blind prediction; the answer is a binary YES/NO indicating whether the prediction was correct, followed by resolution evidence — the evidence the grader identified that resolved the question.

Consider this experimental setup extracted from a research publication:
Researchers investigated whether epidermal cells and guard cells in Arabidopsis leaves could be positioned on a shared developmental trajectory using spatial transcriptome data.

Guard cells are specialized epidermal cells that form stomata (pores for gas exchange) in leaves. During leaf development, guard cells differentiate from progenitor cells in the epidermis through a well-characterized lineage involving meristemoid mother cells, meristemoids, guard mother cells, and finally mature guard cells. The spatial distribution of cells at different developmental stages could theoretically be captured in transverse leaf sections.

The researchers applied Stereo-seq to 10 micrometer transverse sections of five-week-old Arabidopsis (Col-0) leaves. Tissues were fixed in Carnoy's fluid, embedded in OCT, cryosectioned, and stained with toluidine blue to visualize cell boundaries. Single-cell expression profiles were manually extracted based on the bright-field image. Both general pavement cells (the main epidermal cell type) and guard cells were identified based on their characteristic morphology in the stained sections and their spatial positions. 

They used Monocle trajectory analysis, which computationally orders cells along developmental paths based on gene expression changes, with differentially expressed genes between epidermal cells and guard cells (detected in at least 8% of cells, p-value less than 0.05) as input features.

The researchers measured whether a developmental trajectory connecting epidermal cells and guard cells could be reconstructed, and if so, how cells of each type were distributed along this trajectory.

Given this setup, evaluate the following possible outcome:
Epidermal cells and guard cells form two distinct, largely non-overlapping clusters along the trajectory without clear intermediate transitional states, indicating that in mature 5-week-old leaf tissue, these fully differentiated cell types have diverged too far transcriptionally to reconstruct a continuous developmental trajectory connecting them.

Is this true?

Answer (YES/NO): NO